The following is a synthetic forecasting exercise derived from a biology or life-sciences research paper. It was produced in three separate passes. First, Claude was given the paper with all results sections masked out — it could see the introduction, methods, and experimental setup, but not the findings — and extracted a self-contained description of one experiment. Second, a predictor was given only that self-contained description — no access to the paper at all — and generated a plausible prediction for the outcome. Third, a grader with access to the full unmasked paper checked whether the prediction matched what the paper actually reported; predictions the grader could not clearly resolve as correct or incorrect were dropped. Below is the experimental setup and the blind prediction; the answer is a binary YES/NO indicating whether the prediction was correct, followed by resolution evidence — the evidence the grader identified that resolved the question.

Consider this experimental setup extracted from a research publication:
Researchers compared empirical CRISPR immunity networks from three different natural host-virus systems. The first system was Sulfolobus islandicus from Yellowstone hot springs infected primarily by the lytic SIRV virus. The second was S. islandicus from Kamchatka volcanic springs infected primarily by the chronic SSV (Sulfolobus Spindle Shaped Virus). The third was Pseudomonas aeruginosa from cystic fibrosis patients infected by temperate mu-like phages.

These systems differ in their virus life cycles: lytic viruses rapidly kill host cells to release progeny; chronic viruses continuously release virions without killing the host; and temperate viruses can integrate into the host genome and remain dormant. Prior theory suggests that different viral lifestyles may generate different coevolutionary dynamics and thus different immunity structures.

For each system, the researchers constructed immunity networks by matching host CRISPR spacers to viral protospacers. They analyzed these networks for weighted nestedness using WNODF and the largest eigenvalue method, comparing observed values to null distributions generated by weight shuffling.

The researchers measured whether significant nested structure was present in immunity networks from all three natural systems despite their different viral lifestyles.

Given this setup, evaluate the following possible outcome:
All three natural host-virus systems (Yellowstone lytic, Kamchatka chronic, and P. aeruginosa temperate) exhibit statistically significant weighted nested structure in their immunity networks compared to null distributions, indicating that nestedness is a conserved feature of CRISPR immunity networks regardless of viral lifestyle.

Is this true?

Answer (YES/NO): YES